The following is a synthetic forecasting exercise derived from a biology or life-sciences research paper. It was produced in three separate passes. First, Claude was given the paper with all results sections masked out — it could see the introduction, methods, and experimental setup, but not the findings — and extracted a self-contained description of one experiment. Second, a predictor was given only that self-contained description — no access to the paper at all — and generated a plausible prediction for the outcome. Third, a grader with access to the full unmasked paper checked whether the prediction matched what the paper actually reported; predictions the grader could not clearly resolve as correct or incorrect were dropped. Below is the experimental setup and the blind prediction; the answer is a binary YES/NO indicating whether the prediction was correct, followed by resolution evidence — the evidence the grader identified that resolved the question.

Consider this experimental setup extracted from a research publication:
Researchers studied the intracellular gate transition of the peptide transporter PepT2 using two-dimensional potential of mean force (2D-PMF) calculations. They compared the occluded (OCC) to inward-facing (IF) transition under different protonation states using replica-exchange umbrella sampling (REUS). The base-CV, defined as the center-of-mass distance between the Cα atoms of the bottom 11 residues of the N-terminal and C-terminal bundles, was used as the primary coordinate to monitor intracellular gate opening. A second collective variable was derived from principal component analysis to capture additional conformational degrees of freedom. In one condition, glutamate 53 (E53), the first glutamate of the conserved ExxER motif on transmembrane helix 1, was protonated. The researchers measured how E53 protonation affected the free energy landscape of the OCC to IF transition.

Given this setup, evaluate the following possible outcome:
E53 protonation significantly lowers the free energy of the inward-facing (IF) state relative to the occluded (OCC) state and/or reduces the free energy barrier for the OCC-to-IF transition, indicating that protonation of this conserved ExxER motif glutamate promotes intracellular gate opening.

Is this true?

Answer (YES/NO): YES